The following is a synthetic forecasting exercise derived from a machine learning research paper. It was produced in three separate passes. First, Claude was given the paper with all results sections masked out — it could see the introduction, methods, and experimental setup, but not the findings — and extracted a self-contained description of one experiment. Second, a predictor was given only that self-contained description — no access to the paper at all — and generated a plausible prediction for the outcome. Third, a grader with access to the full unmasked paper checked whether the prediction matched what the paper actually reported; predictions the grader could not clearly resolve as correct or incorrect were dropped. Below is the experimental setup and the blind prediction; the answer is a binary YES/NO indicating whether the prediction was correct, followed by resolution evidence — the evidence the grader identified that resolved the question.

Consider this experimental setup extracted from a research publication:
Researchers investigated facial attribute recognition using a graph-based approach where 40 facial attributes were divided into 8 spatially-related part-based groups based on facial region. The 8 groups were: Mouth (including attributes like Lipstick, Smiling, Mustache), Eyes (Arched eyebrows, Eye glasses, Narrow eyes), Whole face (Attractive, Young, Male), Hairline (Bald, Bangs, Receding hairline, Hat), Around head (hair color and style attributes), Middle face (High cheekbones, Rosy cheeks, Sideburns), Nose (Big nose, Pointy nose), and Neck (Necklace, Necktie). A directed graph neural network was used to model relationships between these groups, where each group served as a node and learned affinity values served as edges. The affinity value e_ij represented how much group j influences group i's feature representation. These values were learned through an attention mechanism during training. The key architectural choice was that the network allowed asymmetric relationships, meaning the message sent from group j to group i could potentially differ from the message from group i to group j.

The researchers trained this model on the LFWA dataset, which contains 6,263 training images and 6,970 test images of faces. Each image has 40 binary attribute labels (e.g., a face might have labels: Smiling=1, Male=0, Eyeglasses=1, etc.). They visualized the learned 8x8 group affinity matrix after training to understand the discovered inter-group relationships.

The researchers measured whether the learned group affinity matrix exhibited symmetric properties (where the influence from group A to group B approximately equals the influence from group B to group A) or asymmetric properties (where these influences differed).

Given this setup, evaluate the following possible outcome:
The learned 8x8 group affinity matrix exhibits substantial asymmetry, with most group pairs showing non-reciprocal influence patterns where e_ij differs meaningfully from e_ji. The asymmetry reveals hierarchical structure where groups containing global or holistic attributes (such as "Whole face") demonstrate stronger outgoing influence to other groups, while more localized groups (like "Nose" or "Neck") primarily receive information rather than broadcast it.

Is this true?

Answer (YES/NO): NO